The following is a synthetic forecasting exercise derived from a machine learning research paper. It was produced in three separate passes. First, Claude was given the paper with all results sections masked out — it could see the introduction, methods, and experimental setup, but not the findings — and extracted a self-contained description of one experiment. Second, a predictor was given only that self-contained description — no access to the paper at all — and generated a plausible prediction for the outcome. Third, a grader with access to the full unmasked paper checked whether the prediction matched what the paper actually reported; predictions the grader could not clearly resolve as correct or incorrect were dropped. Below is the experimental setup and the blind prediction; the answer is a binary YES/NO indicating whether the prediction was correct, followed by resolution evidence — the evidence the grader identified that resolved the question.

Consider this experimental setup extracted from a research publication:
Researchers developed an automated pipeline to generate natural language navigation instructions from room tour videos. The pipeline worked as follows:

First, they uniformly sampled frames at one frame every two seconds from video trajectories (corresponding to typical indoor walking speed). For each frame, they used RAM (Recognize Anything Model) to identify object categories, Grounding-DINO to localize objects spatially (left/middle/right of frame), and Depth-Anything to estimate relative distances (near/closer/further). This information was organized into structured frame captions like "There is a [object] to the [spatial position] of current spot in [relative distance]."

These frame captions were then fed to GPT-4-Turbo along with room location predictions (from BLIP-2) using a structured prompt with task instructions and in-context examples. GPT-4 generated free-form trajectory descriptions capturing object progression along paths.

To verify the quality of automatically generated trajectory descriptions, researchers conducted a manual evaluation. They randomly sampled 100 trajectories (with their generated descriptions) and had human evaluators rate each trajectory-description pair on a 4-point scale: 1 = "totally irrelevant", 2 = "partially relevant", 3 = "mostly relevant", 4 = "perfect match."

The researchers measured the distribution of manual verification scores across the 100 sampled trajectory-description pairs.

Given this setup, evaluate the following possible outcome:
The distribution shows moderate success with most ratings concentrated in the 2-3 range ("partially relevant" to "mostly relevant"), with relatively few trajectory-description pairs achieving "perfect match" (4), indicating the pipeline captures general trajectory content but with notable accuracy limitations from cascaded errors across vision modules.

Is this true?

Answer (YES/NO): NO